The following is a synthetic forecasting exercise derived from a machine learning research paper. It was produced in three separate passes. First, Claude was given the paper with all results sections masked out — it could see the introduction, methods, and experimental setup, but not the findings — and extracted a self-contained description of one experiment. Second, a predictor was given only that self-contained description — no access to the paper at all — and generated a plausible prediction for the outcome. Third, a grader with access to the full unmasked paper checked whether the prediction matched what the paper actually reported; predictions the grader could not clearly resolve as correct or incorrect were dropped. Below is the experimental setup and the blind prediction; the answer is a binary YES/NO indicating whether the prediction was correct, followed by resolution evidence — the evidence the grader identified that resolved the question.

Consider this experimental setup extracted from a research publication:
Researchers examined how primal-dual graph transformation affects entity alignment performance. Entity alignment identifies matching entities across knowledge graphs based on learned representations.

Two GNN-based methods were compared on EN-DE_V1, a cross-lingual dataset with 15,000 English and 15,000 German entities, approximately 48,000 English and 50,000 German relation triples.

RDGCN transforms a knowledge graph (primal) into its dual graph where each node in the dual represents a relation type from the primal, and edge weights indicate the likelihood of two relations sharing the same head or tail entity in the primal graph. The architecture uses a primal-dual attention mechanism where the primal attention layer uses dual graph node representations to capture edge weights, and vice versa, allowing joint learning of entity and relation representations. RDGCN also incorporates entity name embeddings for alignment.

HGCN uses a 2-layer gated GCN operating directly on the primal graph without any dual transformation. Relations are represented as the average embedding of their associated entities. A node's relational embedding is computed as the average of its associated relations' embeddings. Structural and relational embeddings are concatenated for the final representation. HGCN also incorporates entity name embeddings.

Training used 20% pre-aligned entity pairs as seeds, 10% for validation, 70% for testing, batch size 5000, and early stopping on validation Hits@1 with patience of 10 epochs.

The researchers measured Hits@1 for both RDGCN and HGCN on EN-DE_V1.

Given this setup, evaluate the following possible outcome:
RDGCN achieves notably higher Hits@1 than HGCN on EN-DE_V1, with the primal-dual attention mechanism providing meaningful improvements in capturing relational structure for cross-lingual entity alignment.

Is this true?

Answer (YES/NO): NO